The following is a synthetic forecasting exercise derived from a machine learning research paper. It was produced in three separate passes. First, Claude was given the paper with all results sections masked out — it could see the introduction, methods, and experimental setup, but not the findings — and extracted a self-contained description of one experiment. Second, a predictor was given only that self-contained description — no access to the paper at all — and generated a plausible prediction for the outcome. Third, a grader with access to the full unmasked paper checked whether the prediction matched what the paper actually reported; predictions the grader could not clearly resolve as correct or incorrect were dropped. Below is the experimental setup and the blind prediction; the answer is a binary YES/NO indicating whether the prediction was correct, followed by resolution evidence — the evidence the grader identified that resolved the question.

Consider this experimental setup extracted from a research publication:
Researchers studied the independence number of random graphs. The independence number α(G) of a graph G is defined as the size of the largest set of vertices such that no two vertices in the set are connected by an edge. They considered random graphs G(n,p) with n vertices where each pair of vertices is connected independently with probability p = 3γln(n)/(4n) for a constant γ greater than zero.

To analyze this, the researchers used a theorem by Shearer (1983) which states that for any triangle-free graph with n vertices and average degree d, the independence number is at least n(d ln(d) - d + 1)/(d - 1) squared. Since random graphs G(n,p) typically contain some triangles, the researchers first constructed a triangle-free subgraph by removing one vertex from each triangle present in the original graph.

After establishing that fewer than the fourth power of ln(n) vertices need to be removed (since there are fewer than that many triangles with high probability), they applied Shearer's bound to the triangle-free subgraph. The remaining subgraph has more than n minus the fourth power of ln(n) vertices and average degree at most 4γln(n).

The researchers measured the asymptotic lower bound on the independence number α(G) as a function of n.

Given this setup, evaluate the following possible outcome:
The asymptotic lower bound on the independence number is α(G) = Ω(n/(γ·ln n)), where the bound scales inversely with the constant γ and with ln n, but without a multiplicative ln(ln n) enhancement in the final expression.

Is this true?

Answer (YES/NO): NO